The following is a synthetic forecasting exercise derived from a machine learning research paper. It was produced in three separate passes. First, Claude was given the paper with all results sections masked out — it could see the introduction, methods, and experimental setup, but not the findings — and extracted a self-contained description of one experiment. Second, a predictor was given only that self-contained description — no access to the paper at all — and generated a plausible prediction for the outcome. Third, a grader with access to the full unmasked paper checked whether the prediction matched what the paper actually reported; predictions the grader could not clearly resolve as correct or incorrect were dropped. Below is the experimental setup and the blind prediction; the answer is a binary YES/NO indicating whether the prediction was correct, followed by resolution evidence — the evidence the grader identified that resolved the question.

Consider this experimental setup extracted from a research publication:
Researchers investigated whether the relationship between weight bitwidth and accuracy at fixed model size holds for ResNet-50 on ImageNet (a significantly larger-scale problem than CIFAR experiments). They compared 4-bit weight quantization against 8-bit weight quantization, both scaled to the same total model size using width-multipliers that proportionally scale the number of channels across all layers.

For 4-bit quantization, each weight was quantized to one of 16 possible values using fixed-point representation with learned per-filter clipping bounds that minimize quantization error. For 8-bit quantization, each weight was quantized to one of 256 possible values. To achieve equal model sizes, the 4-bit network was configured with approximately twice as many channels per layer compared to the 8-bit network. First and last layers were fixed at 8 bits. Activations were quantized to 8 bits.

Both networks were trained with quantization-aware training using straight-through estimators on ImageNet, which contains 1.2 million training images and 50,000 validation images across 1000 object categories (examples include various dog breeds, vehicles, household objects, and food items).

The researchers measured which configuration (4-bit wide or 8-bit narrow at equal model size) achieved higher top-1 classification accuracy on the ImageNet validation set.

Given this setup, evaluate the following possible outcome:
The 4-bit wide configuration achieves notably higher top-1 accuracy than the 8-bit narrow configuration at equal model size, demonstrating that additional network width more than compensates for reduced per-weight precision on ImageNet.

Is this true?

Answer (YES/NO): YES